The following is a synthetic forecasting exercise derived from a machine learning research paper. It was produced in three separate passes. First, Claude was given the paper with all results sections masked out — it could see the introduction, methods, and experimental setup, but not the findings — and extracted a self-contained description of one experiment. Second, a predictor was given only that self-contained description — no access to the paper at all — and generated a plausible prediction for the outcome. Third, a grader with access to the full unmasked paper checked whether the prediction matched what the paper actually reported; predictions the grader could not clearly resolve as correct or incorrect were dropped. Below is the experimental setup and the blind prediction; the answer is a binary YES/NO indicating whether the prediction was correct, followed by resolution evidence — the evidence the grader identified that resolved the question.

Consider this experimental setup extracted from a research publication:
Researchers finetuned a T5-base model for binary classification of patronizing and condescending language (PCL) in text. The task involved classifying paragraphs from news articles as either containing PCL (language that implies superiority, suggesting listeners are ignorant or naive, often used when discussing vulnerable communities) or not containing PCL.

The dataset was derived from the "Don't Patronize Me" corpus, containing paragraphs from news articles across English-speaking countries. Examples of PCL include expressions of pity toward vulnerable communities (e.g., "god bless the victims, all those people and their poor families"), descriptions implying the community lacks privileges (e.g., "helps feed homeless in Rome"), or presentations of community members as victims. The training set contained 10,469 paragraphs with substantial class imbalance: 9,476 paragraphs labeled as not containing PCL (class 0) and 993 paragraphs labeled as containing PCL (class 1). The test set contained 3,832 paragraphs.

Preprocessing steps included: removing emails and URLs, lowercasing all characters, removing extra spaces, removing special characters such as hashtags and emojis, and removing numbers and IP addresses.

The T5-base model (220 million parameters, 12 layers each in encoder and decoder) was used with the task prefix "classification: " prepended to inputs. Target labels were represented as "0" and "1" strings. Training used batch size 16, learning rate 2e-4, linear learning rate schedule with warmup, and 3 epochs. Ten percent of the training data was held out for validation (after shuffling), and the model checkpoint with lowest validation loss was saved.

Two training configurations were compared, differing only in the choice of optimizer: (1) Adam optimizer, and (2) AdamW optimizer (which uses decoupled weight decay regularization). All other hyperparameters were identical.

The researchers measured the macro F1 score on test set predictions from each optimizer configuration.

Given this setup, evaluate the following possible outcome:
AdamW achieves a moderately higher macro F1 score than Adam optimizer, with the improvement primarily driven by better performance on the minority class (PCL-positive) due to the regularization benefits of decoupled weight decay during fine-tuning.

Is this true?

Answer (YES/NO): NO